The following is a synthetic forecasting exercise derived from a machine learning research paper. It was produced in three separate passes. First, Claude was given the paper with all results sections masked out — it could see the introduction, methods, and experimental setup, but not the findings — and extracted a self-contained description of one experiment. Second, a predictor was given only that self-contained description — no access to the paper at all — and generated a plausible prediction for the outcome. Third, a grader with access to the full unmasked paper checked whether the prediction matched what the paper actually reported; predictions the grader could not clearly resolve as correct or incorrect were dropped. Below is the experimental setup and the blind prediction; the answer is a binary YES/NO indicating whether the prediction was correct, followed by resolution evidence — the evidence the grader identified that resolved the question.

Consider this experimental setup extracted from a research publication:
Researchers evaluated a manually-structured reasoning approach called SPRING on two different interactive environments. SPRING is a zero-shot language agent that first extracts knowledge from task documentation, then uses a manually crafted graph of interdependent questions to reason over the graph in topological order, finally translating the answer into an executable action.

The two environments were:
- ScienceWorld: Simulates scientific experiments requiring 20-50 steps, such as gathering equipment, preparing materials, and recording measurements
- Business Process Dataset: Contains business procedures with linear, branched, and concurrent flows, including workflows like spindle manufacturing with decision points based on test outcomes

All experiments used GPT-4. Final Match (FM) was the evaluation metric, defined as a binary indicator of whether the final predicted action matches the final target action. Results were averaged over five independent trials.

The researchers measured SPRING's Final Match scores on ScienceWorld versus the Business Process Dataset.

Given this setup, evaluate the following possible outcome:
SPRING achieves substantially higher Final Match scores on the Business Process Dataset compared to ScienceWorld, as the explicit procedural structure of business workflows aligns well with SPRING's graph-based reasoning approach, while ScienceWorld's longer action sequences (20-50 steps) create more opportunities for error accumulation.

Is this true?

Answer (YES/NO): YES